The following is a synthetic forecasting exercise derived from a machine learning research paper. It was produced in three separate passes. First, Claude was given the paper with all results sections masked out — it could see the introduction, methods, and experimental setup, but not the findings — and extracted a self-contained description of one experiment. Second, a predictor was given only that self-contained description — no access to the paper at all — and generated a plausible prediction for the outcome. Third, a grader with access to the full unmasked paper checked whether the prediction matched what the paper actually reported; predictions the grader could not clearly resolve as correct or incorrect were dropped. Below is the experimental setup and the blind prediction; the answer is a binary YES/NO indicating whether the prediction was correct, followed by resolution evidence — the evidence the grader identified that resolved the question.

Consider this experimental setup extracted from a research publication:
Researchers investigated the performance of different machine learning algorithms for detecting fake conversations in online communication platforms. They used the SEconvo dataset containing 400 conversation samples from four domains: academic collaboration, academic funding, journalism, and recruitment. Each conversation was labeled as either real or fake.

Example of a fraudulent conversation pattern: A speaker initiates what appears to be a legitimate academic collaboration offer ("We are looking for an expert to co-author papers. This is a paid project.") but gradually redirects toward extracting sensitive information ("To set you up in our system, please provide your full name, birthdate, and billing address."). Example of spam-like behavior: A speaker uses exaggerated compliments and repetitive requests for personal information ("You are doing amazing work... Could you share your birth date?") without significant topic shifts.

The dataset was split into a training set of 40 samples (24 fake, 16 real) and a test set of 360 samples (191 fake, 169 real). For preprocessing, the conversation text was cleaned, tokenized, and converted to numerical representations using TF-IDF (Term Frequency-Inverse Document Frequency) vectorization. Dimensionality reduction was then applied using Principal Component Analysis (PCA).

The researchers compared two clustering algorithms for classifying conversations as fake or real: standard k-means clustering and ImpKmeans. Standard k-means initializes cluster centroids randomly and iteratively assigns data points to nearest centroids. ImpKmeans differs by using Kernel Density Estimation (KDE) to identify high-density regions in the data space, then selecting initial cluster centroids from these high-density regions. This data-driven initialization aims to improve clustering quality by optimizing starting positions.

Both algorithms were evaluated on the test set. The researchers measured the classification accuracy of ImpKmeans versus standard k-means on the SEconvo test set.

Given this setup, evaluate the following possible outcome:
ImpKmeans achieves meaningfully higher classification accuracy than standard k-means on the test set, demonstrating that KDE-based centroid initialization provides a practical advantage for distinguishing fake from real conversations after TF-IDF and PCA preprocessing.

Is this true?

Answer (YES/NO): YES